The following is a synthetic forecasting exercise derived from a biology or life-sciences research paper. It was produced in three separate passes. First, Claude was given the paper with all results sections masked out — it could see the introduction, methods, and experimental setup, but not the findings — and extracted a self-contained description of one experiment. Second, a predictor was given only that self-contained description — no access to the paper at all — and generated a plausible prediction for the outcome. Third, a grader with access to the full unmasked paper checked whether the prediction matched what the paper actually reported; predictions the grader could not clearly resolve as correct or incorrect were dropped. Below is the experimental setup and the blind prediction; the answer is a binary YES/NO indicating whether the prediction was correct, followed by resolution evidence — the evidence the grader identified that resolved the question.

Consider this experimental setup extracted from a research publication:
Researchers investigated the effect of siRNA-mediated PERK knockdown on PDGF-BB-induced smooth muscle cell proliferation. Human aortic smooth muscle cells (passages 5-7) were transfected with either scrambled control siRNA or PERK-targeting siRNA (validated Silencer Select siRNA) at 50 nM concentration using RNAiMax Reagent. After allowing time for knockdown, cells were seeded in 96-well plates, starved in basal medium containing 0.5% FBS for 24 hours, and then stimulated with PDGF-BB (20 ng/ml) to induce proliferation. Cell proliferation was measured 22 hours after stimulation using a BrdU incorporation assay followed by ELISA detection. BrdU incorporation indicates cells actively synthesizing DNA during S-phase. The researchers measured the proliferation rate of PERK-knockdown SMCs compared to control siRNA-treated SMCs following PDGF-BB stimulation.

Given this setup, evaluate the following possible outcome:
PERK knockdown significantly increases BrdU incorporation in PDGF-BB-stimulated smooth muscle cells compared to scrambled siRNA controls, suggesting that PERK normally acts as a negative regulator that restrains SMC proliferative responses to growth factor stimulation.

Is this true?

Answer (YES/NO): NO